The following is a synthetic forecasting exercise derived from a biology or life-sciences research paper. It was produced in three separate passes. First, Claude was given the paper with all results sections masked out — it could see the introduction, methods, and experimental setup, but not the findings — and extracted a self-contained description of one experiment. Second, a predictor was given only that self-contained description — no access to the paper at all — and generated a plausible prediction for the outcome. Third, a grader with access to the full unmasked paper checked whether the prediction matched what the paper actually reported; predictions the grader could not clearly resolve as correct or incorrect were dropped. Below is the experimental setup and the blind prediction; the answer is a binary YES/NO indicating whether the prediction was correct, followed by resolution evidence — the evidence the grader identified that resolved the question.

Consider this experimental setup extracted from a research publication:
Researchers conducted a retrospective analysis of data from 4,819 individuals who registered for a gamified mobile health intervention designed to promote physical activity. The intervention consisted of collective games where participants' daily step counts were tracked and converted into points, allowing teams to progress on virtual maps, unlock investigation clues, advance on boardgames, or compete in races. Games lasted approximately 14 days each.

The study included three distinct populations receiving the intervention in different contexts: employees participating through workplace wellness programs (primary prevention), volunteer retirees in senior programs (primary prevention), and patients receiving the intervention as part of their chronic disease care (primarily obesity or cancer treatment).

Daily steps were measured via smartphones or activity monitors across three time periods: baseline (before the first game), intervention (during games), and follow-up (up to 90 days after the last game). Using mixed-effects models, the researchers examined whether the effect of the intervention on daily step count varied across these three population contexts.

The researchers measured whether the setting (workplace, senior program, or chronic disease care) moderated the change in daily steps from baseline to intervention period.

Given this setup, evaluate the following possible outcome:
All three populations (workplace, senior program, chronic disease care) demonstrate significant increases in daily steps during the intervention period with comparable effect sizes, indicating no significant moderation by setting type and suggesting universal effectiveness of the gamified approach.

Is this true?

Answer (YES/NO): NO